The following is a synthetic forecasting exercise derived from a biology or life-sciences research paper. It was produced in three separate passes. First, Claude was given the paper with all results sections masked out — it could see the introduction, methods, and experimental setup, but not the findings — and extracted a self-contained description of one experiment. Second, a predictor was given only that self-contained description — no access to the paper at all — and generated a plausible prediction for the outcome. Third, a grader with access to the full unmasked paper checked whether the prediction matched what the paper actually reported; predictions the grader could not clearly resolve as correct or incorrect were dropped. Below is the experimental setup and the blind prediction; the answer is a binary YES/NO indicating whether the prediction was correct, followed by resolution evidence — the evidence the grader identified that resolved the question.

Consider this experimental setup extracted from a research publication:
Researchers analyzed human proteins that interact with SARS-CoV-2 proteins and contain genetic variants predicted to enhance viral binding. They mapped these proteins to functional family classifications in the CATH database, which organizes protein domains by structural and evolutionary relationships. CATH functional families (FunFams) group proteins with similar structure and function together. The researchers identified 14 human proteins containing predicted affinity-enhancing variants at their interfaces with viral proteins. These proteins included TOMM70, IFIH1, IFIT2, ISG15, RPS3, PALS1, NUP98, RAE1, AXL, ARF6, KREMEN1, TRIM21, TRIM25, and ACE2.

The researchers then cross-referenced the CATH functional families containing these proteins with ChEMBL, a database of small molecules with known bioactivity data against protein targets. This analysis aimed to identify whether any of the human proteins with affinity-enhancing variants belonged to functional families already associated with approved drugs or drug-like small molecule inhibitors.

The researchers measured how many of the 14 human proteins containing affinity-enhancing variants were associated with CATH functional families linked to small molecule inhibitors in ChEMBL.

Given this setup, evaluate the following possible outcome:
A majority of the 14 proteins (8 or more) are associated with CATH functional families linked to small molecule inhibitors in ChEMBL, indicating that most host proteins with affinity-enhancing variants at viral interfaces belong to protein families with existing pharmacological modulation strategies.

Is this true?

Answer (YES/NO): NO